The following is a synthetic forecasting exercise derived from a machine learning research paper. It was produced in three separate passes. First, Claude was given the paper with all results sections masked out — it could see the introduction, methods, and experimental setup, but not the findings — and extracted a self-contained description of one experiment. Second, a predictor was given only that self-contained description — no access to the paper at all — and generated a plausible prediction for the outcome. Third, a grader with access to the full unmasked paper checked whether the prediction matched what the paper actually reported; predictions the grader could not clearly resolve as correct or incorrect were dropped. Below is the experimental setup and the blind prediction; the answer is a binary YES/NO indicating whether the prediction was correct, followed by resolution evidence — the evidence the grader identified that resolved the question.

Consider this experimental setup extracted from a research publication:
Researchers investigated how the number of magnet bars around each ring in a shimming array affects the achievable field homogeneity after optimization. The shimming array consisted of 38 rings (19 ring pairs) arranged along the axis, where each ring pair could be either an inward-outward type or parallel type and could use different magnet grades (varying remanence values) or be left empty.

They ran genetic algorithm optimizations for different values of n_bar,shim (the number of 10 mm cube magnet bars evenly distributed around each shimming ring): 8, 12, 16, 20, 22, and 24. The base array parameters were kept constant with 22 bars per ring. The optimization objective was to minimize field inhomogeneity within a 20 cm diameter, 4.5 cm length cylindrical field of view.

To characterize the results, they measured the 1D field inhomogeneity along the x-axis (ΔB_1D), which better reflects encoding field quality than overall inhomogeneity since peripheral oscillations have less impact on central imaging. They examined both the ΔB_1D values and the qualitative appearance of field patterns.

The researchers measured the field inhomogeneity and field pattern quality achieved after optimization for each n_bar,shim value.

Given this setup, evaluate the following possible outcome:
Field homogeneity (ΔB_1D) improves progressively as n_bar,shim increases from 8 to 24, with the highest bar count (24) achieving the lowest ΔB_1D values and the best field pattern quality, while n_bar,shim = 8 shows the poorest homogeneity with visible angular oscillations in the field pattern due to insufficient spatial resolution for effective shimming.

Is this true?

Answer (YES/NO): YES